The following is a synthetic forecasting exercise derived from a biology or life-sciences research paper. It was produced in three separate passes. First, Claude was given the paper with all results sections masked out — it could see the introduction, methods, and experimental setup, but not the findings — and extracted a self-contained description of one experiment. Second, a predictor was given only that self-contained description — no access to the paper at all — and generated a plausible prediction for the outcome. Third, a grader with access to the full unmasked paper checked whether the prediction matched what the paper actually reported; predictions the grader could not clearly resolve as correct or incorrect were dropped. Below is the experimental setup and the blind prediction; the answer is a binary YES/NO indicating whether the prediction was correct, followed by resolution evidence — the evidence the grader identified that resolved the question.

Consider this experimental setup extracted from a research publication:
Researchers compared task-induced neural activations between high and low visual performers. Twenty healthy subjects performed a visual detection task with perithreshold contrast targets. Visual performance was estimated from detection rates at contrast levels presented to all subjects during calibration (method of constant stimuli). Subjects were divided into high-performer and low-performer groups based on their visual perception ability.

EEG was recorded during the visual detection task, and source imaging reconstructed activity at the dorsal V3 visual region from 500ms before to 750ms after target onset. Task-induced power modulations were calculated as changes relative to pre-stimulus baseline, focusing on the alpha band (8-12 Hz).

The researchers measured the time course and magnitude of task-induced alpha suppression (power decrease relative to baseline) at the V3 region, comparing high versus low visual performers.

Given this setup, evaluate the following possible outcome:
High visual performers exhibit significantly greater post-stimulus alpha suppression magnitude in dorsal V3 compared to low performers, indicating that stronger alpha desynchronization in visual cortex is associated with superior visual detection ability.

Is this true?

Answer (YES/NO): NO